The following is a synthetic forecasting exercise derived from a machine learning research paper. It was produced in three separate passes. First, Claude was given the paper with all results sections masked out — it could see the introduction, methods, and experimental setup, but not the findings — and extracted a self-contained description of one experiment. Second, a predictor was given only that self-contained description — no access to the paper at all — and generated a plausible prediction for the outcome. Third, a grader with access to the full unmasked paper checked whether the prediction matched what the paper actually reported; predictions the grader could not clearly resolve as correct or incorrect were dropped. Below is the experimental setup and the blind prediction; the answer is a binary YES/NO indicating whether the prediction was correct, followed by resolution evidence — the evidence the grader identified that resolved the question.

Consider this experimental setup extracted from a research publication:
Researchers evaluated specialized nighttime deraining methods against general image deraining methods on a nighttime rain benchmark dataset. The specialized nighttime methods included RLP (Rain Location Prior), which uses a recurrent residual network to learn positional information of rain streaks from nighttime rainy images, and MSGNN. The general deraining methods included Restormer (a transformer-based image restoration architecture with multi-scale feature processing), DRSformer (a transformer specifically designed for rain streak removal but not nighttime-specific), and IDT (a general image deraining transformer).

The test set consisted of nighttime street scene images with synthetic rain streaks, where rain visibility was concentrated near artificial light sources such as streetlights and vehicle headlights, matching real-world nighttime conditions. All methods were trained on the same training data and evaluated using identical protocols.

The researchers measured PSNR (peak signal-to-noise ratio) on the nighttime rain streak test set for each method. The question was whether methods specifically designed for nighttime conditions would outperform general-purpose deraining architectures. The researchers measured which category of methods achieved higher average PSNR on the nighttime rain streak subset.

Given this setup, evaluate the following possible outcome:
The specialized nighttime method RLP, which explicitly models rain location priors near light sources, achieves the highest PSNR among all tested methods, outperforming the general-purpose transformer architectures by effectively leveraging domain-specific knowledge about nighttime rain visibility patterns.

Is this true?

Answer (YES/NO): NO